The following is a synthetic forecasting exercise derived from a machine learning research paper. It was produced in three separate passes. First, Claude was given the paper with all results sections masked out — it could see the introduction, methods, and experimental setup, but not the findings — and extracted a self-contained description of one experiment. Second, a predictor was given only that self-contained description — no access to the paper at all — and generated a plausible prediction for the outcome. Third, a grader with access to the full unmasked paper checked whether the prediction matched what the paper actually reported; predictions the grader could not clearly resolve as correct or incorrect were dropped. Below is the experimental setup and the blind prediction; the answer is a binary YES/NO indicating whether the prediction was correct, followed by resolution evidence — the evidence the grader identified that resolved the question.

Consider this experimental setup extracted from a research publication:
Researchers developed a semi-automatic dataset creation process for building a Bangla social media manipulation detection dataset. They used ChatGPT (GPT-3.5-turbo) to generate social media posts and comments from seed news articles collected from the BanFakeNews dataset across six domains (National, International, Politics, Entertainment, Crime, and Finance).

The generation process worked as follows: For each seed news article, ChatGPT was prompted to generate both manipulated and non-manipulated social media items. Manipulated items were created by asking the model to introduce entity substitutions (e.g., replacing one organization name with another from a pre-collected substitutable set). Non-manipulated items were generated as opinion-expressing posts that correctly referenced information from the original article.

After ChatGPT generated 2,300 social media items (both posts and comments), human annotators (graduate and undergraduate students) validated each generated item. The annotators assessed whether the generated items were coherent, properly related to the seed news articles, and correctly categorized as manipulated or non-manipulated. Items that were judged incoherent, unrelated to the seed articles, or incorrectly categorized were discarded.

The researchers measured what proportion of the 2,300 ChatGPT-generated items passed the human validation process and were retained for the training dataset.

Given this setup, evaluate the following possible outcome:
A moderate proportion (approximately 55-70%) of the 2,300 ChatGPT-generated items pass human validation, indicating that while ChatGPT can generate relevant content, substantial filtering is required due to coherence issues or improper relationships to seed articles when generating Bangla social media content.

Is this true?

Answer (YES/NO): NO